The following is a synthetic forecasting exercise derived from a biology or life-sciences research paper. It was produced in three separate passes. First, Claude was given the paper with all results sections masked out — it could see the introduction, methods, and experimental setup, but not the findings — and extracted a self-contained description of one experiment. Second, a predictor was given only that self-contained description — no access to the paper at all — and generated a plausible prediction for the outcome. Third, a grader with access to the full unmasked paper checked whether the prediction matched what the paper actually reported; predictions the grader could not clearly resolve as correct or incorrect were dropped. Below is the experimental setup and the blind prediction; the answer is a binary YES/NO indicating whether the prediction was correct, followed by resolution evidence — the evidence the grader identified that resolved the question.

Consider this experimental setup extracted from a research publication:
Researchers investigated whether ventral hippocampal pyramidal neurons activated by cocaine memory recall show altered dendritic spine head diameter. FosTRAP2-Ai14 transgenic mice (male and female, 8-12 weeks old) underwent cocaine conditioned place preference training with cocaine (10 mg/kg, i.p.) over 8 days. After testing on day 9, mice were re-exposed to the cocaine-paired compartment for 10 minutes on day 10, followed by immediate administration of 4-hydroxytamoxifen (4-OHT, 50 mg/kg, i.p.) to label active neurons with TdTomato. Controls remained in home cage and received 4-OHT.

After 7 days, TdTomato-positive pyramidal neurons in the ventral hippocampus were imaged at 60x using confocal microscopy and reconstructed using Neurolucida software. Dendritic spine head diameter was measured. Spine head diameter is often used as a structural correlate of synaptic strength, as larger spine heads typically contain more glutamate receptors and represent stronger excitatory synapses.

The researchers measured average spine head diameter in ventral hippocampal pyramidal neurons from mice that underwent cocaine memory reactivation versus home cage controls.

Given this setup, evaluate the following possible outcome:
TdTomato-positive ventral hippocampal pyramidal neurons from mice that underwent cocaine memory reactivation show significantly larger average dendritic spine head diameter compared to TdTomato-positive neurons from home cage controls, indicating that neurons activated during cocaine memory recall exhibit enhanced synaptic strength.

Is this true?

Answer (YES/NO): YES